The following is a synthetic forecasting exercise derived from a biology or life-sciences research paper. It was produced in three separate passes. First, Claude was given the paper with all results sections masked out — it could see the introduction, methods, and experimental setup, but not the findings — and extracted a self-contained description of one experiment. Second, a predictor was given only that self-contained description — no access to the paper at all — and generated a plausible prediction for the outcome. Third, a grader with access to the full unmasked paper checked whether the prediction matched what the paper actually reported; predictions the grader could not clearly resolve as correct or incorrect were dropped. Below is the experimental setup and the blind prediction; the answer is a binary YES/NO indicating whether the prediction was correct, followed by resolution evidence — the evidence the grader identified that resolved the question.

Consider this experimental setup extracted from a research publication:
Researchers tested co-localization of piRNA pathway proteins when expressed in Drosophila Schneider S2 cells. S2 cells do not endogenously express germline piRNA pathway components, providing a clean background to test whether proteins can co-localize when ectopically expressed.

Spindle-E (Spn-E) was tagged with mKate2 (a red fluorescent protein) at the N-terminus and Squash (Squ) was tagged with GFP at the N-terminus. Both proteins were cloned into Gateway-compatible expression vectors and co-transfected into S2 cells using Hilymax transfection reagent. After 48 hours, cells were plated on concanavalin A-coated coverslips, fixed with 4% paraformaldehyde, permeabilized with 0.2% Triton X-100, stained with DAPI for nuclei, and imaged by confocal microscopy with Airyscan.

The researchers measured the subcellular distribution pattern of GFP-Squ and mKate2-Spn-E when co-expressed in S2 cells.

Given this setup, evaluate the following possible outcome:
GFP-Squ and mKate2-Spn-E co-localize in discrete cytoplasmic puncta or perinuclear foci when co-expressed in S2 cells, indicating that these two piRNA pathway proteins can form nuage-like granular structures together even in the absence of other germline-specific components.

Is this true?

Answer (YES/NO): YES